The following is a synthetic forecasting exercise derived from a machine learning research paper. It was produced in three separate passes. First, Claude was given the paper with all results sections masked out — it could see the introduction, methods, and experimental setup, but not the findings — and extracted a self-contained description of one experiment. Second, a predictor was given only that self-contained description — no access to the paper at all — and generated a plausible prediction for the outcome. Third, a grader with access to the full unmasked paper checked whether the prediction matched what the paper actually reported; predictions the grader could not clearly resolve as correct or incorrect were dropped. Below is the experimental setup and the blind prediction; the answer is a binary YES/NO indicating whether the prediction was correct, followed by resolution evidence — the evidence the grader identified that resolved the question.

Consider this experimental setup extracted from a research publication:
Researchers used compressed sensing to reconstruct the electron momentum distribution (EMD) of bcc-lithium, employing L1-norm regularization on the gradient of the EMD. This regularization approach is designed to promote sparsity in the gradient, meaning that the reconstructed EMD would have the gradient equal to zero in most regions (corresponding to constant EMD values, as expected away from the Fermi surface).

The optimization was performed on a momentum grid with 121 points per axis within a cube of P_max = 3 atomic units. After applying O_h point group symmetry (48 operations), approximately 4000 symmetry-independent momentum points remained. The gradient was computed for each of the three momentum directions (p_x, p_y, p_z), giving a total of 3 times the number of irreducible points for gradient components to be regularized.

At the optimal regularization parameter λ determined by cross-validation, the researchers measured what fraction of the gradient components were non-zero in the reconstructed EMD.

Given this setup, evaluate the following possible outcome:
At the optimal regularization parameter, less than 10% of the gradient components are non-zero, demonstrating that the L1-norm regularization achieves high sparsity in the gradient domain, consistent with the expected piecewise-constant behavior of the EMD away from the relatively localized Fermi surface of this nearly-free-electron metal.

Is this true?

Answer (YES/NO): YES